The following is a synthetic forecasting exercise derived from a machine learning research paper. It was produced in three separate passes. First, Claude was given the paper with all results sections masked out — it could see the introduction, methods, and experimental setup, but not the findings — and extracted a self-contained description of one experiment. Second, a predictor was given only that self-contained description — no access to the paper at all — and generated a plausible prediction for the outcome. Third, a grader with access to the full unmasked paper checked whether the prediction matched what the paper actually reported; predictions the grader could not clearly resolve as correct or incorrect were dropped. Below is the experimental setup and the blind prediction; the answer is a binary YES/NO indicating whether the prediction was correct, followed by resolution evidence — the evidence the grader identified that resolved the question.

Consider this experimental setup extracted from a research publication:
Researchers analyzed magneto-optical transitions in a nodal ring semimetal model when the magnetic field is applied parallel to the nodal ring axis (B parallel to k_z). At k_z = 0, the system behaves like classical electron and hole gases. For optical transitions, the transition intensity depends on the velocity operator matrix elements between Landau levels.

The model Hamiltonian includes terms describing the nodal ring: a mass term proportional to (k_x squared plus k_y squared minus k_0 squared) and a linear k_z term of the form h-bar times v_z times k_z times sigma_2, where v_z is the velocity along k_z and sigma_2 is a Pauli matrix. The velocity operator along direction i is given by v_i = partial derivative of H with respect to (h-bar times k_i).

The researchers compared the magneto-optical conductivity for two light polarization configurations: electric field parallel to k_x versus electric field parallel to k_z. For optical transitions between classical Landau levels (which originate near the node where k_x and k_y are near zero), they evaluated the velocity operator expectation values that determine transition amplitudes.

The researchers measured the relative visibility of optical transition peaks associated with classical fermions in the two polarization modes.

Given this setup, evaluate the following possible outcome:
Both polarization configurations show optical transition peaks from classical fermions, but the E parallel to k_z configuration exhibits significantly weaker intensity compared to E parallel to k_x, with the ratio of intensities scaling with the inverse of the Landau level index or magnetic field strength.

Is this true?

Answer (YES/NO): NO